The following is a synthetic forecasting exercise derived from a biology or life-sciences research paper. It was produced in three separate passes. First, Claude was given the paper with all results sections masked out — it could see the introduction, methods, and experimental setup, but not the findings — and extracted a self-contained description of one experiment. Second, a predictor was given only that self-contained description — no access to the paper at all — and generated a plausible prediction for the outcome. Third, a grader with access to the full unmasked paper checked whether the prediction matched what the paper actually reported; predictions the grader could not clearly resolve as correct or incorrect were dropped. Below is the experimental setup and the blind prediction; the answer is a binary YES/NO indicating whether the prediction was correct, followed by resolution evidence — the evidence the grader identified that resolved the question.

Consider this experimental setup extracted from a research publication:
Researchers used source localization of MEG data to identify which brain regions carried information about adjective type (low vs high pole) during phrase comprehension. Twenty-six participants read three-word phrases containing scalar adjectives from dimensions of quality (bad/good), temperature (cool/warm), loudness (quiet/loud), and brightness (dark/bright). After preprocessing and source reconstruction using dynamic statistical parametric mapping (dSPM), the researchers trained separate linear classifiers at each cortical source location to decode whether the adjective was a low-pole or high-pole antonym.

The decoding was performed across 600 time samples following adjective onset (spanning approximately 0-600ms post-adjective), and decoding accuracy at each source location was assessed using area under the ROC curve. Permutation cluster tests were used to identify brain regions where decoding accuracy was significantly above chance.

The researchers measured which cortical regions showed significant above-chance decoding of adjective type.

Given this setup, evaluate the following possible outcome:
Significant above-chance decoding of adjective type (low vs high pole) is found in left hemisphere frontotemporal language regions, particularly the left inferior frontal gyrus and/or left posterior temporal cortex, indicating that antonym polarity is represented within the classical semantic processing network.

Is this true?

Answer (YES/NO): NO